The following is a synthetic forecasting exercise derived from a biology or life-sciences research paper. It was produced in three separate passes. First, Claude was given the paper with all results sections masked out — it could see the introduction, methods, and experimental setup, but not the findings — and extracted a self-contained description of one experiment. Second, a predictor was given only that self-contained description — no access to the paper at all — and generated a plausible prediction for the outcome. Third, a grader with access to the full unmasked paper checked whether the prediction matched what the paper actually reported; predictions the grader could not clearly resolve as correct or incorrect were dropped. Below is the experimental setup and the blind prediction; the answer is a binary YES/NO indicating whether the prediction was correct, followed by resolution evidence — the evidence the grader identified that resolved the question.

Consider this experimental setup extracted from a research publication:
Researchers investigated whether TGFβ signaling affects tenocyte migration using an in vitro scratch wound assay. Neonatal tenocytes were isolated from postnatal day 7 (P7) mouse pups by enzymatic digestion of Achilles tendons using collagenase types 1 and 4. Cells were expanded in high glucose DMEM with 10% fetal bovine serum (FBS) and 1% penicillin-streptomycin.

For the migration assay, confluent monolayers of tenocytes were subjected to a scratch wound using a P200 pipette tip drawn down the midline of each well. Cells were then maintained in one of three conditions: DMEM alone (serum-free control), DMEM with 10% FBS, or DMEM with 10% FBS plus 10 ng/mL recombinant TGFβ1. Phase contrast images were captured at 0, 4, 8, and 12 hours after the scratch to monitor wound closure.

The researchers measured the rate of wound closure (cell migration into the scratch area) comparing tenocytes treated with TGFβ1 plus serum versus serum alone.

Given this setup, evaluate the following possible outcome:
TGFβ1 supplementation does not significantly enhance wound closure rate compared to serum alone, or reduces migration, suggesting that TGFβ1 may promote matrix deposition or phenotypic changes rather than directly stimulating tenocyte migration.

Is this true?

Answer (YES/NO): NO